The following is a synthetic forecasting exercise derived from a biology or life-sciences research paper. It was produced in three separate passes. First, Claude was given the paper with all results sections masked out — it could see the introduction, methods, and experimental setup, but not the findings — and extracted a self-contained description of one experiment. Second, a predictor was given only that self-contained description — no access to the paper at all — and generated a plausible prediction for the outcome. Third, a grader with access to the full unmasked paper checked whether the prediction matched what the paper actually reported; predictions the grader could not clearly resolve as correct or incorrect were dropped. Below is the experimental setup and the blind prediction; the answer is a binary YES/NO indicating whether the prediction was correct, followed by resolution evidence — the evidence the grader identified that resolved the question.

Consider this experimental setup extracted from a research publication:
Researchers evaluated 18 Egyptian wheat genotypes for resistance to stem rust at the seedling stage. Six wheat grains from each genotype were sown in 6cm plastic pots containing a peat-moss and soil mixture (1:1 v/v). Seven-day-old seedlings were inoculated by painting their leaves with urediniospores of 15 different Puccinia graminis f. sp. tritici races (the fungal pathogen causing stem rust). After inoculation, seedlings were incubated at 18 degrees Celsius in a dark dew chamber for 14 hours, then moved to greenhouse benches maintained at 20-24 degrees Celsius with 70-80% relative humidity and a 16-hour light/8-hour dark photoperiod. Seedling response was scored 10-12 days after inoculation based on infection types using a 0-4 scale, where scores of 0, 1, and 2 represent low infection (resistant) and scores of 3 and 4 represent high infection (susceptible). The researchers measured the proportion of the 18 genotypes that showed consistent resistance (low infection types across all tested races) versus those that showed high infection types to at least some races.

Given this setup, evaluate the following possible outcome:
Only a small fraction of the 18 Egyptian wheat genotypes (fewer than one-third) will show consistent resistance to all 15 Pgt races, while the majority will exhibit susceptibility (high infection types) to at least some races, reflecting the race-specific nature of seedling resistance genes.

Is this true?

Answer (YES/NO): NO